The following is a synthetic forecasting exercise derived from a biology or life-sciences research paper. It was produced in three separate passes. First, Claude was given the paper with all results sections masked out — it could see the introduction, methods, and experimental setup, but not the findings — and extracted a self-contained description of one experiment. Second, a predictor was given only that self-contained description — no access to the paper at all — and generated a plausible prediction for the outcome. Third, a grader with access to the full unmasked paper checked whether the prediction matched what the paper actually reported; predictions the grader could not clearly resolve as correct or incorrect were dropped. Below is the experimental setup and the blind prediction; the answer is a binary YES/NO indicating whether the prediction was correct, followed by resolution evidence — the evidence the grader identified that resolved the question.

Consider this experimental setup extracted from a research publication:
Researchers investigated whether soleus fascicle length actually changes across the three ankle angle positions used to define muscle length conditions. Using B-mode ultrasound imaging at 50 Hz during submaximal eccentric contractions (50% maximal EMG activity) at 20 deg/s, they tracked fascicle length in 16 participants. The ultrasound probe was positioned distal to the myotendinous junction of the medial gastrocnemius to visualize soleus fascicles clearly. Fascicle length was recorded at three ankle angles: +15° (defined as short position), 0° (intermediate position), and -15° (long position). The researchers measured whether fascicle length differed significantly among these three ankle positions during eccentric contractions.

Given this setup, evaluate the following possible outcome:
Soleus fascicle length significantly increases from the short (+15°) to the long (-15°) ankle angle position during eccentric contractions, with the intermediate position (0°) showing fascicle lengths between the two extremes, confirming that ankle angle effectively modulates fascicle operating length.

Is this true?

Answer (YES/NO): YES